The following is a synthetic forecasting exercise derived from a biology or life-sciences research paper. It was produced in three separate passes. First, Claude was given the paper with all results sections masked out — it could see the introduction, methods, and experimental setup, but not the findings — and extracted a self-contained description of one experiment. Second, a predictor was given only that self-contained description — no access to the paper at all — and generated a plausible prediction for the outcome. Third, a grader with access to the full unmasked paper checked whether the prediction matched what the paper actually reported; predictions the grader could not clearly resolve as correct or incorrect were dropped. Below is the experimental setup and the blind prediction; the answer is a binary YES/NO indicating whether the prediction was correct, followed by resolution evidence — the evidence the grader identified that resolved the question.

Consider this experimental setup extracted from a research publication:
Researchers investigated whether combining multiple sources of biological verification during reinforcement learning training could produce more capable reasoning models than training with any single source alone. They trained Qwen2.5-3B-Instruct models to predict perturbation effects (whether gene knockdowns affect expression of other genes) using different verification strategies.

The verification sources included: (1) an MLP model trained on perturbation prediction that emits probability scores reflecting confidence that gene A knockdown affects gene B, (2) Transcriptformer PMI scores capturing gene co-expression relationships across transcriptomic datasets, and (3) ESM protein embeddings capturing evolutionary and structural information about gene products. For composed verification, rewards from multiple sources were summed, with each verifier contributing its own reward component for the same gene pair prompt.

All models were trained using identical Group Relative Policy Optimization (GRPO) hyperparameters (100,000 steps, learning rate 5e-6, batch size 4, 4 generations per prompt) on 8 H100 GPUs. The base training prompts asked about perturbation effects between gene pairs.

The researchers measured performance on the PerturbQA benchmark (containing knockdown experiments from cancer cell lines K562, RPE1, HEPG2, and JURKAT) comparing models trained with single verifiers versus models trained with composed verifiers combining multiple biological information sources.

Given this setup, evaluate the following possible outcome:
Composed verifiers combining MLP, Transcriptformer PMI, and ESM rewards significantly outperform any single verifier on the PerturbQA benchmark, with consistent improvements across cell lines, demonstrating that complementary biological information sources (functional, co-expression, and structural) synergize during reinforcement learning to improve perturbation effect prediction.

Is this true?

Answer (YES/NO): NO